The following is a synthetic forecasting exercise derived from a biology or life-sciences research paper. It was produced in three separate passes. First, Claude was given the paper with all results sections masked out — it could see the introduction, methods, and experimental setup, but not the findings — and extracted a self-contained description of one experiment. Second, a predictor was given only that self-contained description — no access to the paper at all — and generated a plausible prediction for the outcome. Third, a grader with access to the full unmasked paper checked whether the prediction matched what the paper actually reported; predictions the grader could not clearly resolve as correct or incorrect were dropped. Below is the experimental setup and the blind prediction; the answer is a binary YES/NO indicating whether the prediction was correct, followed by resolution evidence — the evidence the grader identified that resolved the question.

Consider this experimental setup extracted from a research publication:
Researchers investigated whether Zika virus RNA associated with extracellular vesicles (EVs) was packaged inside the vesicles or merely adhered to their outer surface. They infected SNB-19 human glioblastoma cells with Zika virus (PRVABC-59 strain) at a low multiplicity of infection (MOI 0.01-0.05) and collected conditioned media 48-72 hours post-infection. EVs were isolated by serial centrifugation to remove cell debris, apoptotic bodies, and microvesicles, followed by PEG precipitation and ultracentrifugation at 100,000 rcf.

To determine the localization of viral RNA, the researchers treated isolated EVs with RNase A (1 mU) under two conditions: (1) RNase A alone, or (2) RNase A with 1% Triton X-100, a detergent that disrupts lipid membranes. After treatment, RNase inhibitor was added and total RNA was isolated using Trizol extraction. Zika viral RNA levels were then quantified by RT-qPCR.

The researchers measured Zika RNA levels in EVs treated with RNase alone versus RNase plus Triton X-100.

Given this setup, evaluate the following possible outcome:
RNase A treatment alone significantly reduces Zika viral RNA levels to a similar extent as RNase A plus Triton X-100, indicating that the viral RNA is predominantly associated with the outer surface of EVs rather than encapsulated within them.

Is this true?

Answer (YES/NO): NO